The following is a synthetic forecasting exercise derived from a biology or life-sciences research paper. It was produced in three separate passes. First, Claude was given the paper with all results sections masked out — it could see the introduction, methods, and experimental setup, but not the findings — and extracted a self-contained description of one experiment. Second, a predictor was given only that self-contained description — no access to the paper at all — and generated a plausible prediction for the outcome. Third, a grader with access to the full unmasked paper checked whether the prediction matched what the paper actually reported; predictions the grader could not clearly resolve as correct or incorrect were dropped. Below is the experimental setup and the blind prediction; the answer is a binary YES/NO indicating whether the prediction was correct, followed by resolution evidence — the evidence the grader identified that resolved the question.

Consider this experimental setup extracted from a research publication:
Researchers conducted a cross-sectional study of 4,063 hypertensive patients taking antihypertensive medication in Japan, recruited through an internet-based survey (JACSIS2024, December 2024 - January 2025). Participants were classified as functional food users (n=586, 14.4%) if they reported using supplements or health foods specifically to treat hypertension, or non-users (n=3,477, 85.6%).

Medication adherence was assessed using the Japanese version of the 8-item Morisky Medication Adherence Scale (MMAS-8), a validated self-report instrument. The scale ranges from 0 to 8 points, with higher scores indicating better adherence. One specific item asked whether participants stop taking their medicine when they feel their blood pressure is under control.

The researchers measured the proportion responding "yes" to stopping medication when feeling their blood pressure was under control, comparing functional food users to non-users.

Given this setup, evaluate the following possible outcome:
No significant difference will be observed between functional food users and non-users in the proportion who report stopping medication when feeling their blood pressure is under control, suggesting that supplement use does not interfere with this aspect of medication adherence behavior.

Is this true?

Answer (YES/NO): NO